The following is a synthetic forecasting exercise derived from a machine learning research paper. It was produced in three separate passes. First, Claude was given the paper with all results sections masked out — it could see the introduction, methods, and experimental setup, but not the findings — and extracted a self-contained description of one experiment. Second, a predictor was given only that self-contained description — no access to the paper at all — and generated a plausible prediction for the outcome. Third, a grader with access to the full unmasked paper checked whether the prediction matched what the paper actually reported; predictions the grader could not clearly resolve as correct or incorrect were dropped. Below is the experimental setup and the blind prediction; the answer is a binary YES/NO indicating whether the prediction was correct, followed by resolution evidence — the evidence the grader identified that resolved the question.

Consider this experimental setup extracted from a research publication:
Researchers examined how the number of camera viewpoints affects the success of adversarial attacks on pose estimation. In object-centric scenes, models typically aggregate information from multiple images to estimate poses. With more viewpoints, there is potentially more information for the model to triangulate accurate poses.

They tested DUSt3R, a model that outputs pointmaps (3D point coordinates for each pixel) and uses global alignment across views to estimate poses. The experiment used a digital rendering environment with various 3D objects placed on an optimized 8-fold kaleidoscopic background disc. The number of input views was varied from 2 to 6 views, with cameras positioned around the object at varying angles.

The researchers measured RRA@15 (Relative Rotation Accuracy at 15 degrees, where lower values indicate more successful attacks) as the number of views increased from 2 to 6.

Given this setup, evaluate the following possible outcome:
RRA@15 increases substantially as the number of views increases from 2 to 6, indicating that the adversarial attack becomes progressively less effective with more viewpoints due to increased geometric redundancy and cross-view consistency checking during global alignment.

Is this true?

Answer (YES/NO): NO